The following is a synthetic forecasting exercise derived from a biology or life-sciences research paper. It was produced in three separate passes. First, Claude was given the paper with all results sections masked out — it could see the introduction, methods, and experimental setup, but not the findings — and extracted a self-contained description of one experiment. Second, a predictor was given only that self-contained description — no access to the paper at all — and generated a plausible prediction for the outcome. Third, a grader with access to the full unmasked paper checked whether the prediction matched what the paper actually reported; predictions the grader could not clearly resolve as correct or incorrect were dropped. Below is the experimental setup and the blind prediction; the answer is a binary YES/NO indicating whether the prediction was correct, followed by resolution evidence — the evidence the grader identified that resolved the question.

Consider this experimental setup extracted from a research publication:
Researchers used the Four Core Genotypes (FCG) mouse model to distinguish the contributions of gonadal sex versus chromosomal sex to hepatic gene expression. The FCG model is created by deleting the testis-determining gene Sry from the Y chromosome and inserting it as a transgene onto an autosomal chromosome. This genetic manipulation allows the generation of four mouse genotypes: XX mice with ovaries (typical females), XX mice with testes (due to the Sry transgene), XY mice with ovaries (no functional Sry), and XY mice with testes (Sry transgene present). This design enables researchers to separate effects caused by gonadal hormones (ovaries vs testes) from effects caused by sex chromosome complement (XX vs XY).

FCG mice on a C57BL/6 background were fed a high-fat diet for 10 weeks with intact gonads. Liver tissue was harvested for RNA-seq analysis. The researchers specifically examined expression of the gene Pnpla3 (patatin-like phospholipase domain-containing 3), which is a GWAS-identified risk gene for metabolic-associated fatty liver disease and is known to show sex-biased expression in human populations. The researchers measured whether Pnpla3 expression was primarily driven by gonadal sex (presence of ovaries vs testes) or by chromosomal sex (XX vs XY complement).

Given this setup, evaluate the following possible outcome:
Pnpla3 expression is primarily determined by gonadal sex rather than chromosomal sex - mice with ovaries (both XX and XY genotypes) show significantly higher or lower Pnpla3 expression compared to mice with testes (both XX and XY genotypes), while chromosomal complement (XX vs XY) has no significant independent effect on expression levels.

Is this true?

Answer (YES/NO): YES